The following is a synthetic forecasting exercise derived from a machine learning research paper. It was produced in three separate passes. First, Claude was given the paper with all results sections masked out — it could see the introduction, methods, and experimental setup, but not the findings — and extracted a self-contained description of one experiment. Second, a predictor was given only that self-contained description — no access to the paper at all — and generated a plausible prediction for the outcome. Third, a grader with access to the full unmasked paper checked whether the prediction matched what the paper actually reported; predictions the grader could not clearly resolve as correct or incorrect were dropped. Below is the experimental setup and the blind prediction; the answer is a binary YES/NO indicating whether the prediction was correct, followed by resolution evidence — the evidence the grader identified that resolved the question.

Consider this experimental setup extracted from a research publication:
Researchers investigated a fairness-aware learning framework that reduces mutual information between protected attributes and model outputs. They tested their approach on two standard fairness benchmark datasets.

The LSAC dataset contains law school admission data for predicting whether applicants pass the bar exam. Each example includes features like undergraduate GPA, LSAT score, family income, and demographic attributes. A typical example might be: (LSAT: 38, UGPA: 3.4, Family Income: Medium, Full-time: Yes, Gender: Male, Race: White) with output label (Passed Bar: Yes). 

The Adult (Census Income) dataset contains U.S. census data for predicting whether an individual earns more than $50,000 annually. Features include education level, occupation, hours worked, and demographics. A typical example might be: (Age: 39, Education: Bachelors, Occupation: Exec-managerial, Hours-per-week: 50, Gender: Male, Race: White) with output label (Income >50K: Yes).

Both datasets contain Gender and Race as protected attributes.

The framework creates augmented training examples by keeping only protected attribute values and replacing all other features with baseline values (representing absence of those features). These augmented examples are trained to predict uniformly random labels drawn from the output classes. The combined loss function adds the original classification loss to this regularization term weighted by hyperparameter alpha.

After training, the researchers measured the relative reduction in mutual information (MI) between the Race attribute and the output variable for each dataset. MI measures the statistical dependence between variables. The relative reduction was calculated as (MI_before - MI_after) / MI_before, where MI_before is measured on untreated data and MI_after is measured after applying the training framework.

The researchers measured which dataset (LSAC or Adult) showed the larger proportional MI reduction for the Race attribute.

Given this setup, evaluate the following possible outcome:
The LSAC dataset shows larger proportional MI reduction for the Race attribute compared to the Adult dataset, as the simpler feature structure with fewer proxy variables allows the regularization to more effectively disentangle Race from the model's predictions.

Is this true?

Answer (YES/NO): NO